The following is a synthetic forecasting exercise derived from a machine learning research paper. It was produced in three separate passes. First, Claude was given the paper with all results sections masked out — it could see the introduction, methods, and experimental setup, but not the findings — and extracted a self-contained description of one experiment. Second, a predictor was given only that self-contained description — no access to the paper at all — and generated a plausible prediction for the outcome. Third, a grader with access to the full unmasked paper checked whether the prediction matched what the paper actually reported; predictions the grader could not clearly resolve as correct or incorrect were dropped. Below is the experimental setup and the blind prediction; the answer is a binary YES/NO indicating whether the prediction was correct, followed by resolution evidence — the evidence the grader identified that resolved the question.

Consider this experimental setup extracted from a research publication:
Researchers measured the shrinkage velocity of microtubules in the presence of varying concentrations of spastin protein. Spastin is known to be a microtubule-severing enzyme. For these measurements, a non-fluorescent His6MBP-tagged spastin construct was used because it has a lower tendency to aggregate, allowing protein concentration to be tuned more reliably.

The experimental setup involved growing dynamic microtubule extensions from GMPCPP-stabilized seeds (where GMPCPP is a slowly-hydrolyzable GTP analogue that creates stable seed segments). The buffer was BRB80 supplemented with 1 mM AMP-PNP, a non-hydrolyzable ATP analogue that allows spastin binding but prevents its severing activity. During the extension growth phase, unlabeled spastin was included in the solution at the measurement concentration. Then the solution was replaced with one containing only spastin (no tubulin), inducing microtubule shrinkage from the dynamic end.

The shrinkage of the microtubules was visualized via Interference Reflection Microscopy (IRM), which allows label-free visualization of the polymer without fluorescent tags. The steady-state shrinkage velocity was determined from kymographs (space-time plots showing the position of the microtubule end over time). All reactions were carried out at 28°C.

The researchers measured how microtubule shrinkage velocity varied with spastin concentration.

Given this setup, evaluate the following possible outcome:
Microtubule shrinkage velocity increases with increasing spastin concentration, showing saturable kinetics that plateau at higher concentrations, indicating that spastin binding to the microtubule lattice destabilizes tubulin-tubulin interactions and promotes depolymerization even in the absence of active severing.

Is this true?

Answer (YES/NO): NO